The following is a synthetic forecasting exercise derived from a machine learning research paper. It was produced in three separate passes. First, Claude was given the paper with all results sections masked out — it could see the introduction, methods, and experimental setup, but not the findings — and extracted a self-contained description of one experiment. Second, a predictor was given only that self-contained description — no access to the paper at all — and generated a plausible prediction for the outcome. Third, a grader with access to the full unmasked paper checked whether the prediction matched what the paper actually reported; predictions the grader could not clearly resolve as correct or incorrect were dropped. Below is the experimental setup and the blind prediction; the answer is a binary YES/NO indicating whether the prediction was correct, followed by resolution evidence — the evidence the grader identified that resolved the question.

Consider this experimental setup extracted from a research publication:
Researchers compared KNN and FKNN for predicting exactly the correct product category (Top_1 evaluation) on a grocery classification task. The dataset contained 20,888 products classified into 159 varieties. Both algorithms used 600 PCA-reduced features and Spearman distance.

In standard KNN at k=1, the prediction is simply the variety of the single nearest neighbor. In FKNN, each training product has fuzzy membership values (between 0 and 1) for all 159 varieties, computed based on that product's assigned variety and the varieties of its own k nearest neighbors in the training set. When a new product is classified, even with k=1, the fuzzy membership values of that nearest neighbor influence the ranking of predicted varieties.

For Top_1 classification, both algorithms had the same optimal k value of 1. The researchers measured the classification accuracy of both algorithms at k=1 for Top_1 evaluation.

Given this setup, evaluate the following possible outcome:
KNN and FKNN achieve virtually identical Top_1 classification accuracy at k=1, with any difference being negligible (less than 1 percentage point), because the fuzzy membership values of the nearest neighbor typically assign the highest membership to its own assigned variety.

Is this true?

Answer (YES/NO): YES